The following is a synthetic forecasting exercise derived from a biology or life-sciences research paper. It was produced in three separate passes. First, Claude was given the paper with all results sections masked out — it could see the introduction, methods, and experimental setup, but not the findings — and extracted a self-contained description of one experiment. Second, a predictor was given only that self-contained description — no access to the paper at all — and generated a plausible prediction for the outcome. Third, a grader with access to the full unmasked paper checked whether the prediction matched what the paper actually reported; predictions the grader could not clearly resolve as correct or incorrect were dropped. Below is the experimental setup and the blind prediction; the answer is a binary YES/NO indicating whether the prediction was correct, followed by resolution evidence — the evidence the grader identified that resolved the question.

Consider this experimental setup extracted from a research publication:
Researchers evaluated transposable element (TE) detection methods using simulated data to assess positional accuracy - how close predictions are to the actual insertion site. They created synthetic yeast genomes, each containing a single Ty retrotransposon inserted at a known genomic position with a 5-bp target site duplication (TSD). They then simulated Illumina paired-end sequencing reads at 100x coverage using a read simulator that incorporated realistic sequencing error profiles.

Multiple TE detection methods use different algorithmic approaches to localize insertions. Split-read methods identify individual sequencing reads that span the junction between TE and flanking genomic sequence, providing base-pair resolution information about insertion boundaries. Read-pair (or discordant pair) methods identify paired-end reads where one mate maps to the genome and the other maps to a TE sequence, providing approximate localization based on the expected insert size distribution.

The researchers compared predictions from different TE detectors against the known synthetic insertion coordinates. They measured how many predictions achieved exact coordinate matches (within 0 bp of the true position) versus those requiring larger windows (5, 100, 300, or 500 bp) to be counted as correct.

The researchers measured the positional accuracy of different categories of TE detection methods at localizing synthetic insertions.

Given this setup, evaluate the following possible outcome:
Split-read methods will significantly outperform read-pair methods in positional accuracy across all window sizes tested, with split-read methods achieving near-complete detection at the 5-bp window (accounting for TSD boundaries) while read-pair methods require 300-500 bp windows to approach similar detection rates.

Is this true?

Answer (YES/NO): NO